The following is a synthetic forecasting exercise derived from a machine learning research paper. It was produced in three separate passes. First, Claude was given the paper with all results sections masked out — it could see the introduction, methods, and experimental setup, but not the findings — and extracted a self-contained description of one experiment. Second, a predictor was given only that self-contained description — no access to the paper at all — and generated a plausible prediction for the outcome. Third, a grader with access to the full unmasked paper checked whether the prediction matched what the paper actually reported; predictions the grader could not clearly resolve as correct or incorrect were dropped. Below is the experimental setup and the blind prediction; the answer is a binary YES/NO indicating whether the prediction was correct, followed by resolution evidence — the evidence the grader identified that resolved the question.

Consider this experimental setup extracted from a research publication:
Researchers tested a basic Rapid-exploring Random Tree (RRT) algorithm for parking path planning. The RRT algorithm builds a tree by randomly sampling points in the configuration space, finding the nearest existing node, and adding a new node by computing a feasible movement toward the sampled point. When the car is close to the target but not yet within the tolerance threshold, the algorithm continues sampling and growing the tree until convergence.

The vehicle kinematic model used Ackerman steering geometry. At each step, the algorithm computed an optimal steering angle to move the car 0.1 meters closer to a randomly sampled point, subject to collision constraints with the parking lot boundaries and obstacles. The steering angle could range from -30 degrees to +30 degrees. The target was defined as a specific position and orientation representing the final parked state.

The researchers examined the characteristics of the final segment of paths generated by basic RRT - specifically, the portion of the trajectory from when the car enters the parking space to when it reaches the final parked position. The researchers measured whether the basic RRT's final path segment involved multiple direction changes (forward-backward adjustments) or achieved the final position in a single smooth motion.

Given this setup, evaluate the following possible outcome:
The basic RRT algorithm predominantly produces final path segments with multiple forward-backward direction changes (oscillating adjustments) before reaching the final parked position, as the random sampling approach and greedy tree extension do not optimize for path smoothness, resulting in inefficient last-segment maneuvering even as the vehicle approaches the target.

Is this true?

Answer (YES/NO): YES